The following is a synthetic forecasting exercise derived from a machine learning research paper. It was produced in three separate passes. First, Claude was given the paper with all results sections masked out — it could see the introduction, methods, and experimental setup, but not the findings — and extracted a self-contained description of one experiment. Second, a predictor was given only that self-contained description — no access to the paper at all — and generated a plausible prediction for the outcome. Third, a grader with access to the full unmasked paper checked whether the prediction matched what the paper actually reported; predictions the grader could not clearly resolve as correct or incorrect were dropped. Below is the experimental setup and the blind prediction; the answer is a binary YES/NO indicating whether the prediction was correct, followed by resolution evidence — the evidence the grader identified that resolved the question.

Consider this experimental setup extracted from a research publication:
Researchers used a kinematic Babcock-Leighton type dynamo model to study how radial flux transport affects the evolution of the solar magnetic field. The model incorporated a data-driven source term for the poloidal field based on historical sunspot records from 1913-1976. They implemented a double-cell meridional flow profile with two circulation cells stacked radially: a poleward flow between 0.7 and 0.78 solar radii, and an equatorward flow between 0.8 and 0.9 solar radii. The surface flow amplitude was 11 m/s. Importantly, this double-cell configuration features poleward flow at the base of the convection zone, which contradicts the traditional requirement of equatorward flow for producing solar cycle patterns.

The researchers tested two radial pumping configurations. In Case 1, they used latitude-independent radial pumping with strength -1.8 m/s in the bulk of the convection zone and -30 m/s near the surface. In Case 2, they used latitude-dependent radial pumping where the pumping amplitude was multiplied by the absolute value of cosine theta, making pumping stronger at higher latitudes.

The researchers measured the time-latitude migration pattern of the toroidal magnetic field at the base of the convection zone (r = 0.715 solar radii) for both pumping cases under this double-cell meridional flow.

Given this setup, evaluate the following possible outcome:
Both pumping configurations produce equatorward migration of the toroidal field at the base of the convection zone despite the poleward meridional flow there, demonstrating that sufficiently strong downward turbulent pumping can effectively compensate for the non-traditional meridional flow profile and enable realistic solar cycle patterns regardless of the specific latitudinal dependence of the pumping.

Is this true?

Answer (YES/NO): NO